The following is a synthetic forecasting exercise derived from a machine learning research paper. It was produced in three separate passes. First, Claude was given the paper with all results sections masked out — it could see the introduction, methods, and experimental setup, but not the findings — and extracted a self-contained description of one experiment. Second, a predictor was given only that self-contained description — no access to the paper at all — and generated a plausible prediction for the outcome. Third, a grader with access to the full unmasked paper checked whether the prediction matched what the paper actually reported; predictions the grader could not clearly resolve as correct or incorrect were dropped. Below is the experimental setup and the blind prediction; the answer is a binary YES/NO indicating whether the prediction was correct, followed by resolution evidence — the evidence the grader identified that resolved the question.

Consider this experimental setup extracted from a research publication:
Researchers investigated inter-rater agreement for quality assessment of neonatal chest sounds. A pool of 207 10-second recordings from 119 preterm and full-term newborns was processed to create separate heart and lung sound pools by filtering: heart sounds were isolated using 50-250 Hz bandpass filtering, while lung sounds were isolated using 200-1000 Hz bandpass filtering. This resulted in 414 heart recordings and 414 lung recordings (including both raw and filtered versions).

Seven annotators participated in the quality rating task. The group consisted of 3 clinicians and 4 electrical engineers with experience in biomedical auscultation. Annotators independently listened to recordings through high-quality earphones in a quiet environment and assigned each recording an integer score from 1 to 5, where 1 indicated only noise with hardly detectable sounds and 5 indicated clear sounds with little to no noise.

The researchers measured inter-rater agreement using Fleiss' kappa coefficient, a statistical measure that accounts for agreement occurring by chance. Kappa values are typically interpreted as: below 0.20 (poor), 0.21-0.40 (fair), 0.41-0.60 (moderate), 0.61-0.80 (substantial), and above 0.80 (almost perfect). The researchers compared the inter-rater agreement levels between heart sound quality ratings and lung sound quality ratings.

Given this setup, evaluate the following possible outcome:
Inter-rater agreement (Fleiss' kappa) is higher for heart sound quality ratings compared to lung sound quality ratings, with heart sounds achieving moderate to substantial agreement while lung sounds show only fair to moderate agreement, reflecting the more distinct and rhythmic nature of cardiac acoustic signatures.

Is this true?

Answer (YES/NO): NO